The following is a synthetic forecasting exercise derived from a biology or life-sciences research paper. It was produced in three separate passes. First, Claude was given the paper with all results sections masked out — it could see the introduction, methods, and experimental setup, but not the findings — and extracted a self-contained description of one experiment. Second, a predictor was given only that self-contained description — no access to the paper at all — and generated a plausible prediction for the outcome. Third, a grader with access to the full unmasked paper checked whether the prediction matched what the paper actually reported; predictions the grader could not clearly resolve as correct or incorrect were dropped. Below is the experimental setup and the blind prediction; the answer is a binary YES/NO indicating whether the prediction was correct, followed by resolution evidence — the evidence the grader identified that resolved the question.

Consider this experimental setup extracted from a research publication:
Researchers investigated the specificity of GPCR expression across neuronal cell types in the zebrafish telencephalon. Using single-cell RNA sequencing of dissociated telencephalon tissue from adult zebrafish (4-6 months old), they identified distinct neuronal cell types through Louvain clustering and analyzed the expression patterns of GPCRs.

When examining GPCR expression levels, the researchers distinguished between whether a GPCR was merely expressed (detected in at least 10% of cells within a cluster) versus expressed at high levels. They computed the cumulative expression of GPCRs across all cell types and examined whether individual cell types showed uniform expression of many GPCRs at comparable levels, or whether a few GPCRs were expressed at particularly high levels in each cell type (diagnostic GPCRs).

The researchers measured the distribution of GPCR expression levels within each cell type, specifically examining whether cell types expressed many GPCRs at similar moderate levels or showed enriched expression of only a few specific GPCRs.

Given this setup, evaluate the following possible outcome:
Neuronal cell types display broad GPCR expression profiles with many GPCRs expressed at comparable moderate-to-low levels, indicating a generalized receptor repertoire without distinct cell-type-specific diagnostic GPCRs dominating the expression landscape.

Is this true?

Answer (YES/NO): NO